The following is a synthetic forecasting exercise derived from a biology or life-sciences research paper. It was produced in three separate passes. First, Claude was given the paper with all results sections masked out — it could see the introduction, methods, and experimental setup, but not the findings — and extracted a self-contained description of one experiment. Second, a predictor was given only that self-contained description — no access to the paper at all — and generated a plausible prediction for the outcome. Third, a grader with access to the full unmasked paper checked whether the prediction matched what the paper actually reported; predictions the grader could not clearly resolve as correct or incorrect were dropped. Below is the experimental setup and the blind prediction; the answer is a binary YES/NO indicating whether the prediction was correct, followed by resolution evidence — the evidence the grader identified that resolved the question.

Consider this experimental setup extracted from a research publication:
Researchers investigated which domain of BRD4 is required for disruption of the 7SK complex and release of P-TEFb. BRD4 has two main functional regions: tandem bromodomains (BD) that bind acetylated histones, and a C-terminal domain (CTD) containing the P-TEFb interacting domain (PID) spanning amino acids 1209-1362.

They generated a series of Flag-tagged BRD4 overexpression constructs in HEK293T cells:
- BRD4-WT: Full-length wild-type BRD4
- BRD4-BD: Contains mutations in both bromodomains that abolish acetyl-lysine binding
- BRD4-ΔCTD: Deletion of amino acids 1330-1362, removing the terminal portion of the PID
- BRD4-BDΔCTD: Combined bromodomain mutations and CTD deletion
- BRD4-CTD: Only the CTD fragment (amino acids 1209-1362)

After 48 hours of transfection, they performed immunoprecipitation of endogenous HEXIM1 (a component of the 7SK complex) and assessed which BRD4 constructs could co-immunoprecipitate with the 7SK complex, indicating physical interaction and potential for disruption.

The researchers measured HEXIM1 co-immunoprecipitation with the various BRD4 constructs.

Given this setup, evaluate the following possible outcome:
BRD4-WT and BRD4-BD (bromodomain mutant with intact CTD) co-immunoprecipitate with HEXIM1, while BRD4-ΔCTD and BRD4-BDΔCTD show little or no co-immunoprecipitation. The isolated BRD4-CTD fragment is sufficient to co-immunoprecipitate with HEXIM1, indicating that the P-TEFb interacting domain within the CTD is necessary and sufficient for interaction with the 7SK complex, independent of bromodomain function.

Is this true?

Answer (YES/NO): YES